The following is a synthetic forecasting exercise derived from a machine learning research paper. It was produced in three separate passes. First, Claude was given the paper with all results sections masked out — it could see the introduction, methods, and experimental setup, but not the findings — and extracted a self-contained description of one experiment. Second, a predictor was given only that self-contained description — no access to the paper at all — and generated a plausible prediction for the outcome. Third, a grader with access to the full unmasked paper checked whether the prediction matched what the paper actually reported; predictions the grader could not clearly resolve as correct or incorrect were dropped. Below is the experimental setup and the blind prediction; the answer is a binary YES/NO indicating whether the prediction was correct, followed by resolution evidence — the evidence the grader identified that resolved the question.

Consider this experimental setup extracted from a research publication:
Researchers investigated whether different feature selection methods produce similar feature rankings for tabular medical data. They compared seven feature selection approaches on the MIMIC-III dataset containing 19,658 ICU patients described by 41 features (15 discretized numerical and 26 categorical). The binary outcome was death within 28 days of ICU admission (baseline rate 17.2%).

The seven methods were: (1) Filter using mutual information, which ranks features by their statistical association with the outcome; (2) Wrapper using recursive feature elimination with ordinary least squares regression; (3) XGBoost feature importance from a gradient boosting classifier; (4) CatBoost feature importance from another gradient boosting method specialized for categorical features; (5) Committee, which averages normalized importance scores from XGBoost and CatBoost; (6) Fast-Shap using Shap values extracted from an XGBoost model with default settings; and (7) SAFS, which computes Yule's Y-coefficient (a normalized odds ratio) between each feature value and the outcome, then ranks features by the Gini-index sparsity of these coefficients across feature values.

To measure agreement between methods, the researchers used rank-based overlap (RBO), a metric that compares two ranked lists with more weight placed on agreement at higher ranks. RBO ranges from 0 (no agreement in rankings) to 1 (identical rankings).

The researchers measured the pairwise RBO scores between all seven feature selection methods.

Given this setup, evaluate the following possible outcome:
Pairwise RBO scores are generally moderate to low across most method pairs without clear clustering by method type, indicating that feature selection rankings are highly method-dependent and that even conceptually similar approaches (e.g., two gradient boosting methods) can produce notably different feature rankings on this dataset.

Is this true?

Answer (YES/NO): NO